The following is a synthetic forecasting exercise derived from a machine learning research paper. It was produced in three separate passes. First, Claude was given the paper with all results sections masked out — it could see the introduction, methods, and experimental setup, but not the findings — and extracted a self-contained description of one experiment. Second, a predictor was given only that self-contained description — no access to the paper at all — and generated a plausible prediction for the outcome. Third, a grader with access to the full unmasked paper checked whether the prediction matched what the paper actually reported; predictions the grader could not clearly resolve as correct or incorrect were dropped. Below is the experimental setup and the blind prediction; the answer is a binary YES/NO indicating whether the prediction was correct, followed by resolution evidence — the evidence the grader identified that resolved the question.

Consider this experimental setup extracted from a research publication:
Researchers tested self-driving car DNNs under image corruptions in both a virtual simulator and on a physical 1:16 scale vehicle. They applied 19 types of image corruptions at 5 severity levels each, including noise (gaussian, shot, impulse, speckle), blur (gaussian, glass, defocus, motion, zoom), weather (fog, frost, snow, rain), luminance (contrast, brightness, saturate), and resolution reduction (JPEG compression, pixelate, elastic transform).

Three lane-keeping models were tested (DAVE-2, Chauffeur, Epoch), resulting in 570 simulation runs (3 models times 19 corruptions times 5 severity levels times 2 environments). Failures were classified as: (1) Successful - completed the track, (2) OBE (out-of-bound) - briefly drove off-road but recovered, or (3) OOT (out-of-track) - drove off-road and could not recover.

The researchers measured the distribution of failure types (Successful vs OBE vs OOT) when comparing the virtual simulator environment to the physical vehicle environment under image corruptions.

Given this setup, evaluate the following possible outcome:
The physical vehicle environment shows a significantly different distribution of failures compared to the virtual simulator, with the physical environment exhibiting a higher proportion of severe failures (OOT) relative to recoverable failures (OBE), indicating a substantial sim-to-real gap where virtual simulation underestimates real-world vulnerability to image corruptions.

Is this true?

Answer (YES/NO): NO